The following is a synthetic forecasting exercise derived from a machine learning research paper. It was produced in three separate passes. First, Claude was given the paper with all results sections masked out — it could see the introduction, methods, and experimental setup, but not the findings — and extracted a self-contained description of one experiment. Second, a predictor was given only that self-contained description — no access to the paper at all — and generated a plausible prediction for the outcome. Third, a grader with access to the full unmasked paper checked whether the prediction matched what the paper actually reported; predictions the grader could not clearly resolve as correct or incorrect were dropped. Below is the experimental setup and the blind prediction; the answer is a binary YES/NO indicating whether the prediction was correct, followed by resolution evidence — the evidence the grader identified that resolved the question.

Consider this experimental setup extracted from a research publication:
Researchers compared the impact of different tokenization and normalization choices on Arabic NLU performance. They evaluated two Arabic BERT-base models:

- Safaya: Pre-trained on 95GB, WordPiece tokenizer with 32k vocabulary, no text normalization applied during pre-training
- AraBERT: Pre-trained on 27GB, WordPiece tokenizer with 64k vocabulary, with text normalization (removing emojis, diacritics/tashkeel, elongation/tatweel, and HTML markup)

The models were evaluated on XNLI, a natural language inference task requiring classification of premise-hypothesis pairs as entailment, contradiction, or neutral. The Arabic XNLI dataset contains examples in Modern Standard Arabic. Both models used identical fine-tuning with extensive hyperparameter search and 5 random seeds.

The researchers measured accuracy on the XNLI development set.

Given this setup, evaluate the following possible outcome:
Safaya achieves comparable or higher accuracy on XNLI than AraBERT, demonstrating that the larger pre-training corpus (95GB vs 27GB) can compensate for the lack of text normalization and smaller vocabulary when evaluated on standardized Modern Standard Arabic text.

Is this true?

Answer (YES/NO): NO